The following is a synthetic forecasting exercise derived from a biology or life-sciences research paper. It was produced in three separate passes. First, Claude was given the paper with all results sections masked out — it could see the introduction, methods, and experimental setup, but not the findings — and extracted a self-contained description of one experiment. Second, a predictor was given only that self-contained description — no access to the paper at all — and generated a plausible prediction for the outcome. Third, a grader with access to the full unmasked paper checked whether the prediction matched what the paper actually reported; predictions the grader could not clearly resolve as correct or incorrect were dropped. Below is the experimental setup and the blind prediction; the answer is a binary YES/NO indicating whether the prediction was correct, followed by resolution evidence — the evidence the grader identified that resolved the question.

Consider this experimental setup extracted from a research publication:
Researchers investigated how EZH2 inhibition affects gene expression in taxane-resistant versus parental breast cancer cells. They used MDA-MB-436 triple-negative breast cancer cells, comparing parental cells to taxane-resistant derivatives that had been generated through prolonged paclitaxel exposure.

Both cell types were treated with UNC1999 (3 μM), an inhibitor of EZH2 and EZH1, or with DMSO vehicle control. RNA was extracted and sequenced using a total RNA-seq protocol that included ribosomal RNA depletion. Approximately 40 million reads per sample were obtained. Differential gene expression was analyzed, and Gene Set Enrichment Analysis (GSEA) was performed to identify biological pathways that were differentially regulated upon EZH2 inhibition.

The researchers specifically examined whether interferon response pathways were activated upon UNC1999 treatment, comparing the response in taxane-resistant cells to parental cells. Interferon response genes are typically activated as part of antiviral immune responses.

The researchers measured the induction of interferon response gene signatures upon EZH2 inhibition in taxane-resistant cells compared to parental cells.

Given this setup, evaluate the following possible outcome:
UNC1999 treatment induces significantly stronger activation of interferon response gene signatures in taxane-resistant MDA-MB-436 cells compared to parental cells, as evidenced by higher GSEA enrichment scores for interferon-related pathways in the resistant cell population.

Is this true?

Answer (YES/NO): YES